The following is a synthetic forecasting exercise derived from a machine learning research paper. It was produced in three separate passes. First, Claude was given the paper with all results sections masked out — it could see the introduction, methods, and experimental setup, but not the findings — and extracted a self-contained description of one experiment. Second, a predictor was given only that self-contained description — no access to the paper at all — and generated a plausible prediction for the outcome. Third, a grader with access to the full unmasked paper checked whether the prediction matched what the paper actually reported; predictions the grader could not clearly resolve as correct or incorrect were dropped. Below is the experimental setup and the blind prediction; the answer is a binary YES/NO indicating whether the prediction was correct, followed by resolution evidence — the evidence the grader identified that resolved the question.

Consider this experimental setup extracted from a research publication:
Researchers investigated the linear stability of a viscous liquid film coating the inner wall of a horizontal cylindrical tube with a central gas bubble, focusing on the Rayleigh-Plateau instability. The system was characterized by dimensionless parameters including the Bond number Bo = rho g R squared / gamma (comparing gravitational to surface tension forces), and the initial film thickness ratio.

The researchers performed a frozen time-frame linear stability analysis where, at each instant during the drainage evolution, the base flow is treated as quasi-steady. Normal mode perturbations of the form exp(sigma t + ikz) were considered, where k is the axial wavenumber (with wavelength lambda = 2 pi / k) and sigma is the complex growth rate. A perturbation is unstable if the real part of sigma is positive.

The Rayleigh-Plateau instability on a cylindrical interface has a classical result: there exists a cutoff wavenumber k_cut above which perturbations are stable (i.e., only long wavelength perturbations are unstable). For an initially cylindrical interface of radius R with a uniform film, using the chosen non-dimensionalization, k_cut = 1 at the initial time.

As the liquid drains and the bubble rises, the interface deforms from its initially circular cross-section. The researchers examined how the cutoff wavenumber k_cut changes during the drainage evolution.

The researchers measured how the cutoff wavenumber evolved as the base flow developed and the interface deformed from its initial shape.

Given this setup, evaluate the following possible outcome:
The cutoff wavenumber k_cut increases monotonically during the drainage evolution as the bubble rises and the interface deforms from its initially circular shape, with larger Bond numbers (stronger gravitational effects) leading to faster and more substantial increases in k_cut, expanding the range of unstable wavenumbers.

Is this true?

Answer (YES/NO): NO